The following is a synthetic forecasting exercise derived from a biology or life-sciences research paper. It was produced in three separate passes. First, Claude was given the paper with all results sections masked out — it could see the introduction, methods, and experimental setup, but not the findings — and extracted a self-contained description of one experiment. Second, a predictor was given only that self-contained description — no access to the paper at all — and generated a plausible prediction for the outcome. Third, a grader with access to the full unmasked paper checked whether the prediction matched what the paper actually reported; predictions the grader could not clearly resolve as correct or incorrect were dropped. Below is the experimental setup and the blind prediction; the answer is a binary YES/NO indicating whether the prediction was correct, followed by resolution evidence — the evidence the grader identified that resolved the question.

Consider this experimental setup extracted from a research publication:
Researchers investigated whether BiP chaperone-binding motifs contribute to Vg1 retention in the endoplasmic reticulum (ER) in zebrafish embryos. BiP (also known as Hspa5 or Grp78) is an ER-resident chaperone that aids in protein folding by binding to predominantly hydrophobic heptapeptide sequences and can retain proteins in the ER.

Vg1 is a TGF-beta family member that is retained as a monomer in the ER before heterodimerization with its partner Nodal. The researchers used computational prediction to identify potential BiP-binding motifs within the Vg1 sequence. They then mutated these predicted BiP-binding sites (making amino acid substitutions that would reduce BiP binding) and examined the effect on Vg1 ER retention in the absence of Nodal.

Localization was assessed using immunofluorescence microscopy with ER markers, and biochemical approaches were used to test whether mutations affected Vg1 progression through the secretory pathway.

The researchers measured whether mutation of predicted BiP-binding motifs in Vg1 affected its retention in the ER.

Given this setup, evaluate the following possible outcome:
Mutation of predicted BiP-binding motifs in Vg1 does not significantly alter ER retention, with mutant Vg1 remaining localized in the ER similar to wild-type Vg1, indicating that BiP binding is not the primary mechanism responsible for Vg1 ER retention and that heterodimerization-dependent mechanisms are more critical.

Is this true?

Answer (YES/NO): NO